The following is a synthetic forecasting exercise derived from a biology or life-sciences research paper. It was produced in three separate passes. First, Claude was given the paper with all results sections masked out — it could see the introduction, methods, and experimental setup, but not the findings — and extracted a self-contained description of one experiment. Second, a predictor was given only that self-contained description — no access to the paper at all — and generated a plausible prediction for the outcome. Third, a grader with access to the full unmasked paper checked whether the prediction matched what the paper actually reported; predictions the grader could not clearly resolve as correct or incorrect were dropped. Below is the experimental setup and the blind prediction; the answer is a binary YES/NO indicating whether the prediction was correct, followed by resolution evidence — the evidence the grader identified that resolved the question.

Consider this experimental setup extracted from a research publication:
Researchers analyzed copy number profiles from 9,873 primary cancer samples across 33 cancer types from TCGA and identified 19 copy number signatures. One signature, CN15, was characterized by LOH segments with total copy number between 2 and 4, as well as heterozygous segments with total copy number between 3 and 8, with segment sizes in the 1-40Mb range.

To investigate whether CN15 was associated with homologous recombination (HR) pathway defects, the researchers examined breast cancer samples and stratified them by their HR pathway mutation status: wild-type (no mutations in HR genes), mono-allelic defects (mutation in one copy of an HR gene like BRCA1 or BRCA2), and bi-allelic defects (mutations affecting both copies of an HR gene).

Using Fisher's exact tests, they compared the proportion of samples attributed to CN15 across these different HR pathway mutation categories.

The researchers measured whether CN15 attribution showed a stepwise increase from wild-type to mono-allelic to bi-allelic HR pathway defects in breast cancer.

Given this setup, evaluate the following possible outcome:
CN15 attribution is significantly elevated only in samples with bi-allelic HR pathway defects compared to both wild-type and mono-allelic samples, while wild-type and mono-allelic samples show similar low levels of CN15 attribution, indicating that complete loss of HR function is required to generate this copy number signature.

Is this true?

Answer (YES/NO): NO